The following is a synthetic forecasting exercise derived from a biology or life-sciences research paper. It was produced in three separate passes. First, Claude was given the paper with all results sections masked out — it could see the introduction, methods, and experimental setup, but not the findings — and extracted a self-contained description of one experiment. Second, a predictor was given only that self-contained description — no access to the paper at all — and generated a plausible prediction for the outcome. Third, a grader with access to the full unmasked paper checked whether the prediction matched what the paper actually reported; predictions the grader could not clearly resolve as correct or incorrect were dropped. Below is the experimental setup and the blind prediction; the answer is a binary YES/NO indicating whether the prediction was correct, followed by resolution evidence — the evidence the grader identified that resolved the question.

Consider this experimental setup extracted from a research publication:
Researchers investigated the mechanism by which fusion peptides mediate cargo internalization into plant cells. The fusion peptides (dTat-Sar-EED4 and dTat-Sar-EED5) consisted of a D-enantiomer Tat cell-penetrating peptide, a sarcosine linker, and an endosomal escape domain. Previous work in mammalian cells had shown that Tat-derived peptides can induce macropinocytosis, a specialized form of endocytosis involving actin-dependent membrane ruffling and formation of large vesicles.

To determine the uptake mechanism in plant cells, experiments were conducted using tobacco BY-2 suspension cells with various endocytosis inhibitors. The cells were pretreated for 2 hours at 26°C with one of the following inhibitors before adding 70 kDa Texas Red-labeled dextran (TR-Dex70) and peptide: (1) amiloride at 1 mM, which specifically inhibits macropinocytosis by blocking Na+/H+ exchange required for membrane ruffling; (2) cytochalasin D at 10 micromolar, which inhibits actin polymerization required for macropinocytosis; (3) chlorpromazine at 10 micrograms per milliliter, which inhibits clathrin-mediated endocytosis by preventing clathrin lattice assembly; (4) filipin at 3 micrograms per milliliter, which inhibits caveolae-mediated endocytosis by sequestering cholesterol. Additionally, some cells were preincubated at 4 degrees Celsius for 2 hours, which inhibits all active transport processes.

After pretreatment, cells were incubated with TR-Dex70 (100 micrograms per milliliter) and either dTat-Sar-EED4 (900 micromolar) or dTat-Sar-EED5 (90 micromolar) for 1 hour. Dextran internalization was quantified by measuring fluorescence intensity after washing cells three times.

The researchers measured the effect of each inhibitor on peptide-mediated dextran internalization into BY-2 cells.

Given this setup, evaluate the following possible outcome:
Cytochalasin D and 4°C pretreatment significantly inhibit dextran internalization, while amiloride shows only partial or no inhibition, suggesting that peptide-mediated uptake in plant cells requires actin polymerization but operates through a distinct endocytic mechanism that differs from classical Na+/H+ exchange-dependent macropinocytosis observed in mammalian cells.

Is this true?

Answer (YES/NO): NO